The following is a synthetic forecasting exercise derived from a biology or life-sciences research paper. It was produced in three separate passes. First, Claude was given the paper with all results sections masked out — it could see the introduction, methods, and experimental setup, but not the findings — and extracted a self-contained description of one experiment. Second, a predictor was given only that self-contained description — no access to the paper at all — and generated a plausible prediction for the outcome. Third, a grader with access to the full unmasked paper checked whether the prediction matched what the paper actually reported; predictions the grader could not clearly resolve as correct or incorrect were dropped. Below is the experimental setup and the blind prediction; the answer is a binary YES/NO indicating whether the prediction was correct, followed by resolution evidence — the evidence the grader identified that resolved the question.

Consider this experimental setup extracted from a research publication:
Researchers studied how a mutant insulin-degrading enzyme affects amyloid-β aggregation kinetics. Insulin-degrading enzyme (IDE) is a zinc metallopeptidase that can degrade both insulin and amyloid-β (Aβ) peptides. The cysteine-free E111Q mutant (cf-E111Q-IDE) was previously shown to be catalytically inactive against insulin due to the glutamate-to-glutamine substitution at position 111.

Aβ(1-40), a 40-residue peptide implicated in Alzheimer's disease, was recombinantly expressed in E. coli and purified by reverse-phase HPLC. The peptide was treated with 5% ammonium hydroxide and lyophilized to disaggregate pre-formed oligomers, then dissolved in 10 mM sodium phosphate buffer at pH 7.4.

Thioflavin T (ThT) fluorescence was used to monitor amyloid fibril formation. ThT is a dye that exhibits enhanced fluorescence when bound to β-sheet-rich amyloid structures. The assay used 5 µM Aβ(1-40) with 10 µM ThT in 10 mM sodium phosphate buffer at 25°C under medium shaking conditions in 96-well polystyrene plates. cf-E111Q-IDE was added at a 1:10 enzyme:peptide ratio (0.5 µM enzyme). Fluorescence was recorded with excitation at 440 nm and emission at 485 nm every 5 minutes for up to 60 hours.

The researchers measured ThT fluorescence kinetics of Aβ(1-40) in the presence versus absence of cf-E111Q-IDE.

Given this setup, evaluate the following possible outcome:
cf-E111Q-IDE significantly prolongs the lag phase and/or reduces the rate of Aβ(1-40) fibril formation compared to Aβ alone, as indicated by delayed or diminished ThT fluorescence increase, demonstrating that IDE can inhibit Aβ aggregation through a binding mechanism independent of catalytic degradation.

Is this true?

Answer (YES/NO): NO